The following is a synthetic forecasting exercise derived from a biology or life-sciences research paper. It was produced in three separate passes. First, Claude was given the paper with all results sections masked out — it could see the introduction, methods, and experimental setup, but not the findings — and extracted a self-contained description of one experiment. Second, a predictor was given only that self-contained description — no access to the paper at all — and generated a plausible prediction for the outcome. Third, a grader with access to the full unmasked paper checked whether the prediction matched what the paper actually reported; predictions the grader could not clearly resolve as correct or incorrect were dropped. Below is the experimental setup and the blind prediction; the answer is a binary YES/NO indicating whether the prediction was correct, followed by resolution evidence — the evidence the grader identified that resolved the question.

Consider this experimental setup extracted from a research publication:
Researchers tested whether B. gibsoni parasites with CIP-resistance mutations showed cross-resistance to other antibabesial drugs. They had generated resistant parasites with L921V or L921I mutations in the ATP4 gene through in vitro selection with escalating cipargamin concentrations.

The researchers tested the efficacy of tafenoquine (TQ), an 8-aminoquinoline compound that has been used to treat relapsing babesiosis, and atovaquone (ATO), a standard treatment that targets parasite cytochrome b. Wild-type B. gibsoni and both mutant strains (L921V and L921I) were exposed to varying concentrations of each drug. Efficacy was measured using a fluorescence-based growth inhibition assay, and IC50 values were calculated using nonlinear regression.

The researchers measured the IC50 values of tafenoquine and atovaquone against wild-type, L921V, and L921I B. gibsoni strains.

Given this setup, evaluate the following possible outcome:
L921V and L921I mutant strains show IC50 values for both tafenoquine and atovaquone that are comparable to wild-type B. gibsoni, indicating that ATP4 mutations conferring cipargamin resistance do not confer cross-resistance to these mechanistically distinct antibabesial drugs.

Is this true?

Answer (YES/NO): YES